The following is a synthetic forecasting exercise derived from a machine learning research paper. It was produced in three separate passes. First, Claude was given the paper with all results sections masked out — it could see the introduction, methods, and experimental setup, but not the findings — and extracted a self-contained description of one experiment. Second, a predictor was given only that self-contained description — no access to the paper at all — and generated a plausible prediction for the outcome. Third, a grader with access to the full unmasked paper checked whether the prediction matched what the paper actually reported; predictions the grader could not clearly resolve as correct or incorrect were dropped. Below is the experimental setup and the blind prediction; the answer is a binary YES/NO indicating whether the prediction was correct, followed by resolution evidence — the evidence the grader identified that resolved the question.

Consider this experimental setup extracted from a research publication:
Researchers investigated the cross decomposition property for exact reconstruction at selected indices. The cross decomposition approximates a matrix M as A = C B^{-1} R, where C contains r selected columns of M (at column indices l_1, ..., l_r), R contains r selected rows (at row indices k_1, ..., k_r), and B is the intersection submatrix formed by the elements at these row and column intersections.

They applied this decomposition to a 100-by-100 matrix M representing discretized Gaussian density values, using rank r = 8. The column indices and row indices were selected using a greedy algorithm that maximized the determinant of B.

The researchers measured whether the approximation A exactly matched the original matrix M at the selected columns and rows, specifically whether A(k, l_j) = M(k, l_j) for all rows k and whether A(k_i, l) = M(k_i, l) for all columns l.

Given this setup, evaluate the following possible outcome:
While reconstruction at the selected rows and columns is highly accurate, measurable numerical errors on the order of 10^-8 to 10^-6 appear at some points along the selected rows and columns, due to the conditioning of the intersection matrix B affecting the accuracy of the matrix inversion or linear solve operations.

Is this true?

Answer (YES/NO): NO